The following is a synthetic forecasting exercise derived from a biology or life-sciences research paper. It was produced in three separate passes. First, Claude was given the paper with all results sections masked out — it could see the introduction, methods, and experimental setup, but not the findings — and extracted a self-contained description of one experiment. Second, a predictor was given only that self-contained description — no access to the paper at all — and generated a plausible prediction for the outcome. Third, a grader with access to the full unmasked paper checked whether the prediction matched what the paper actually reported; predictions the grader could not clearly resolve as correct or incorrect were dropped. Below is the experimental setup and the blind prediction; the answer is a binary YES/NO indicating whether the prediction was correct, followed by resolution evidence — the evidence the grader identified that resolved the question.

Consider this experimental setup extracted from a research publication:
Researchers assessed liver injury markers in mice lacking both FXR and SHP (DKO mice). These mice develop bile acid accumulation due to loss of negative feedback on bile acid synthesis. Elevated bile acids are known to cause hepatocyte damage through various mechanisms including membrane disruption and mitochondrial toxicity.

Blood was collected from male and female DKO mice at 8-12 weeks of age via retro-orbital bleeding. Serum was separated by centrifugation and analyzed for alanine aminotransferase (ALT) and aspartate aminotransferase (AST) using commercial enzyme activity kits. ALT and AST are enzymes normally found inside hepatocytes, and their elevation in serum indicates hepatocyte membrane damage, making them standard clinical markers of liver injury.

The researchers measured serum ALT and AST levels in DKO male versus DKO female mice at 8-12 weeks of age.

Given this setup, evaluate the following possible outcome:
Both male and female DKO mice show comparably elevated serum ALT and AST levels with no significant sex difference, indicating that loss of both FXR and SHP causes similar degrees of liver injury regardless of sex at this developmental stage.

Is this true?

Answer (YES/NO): NO